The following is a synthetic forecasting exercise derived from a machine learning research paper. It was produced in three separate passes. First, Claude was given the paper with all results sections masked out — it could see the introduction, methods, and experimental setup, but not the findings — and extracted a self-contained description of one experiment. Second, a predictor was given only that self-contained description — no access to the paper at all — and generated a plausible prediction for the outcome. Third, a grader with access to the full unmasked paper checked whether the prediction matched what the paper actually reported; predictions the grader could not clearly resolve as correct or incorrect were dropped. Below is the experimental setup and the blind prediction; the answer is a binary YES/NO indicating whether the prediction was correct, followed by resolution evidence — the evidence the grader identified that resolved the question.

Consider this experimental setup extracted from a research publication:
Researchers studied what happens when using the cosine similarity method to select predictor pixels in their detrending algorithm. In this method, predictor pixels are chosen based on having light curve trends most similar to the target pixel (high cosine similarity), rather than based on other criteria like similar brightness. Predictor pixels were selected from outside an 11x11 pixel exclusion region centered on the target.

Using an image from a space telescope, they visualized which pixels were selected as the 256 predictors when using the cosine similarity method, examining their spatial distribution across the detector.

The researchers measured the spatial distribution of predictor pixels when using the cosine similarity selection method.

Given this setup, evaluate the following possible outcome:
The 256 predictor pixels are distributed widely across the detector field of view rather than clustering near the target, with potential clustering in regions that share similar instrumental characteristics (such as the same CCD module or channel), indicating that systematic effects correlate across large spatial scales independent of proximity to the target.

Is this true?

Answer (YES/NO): NO